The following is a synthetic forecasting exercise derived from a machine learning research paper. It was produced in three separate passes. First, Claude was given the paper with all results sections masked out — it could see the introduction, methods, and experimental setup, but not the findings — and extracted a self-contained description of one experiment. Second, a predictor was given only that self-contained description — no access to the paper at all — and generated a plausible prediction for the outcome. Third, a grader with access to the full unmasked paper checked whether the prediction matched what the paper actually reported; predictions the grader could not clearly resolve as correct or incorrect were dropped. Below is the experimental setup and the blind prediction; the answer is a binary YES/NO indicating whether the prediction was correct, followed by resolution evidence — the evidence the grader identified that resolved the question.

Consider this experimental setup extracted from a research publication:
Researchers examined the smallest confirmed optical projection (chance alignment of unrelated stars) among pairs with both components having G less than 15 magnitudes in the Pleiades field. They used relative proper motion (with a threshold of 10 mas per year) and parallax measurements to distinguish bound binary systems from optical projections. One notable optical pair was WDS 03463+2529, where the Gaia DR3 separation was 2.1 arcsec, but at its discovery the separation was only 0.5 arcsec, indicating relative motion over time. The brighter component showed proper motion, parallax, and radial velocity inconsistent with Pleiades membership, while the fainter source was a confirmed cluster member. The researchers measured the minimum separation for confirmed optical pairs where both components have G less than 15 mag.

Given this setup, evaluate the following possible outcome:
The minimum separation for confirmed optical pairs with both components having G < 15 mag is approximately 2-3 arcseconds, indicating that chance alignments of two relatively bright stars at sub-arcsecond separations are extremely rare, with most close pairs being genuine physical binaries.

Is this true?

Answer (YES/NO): YES